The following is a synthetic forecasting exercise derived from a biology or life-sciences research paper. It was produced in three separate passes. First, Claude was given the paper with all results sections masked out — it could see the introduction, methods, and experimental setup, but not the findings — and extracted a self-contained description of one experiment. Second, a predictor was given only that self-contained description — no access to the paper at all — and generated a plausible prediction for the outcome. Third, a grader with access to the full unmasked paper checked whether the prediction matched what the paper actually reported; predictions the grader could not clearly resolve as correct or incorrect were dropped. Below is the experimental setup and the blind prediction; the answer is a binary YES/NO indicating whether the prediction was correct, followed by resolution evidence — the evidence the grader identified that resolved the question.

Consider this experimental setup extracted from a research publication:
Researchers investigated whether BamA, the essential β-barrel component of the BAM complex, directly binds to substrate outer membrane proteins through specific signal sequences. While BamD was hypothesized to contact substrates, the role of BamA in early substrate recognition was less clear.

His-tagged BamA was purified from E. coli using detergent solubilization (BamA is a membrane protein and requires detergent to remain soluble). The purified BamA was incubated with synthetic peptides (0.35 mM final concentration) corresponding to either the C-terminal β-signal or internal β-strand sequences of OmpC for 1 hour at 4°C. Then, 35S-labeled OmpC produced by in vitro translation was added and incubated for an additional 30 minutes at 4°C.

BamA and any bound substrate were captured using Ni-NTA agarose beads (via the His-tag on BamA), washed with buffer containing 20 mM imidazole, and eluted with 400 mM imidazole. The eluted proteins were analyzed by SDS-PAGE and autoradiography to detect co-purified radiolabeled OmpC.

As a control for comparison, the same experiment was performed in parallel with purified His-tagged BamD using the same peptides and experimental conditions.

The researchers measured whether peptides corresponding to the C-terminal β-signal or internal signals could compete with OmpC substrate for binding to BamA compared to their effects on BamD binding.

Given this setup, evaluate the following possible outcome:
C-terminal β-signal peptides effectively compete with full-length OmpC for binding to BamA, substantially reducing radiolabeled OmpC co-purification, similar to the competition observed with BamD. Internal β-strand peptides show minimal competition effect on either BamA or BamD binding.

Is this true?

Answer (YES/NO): NO